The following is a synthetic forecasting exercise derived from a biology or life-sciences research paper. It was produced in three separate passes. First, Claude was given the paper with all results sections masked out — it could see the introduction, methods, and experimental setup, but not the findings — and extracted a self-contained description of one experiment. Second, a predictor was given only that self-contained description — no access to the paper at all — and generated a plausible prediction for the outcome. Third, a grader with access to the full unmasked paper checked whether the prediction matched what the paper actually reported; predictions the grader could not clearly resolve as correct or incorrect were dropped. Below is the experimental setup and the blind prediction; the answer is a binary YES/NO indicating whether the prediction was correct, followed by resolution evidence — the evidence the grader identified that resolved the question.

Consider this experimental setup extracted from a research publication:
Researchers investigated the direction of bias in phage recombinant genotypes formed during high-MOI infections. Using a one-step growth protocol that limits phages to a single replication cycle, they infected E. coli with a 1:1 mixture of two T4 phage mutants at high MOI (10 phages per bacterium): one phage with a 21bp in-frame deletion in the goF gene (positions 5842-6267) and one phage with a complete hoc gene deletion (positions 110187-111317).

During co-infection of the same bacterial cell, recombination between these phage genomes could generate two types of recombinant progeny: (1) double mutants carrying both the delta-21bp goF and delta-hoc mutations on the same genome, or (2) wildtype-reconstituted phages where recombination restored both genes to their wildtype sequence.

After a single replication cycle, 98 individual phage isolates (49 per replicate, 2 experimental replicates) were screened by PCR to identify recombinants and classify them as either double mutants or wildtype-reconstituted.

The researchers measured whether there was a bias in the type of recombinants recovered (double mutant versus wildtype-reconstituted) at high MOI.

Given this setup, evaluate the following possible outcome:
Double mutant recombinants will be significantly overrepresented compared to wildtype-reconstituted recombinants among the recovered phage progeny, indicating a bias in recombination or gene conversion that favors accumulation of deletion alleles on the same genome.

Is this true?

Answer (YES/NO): NO